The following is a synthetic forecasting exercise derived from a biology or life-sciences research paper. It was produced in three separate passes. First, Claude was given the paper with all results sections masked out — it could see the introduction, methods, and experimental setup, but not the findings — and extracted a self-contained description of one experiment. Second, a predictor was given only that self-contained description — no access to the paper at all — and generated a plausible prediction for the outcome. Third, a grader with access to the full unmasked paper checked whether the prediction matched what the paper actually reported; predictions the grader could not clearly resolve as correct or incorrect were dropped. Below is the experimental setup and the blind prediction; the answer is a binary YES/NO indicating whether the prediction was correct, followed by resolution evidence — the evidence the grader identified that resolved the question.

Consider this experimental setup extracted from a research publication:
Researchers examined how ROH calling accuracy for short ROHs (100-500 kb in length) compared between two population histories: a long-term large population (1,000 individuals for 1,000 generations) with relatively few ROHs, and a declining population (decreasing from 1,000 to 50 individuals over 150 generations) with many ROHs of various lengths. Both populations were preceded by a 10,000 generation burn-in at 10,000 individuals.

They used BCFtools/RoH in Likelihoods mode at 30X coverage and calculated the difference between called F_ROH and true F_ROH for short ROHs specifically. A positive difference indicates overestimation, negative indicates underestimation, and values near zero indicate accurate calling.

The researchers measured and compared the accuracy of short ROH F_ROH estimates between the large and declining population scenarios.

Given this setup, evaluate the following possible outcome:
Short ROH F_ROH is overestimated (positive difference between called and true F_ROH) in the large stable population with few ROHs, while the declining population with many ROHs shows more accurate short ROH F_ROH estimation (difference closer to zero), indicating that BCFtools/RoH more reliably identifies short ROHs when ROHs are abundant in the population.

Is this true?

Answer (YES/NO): NO